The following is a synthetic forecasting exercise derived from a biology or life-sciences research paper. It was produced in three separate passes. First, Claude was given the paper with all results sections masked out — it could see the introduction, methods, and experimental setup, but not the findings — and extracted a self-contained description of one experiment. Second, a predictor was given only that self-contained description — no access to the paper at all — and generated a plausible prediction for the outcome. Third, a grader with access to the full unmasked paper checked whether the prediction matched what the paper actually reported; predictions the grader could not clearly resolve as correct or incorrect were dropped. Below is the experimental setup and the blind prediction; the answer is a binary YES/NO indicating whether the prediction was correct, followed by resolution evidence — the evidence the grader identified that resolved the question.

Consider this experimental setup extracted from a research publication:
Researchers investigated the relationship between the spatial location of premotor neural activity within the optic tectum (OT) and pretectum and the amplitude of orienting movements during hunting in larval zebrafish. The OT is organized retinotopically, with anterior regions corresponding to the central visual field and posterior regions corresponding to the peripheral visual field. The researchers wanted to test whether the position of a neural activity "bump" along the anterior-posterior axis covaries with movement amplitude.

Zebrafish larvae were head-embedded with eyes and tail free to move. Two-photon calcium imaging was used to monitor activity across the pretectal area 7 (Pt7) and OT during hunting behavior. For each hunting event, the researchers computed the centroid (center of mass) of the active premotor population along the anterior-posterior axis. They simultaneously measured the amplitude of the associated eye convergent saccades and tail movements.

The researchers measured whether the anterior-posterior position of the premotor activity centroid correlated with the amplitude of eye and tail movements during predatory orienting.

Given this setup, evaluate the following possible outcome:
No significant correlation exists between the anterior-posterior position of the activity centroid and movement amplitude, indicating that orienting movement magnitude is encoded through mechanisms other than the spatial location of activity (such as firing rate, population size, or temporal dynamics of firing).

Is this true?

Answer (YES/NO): NO